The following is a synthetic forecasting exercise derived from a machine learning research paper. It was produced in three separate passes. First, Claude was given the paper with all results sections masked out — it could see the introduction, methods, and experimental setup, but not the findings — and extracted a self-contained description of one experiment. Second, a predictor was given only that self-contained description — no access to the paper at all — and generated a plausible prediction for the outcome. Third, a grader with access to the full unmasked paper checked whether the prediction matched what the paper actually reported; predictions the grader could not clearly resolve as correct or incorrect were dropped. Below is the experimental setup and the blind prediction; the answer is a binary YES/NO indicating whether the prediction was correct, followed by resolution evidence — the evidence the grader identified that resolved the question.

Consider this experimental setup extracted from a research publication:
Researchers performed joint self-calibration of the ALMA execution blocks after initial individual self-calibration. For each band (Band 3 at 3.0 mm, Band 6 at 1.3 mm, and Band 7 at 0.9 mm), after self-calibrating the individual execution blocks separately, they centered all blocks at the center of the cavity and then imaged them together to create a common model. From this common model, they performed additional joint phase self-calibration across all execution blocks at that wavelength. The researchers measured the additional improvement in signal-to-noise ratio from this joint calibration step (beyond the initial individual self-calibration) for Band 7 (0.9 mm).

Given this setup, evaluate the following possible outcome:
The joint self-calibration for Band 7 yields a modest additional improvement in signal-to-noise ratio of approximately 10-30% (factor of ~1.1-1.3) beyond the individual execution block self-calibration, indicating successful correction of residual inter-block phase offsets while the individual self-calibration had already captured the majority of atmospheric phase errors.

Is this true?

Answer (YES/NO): YES